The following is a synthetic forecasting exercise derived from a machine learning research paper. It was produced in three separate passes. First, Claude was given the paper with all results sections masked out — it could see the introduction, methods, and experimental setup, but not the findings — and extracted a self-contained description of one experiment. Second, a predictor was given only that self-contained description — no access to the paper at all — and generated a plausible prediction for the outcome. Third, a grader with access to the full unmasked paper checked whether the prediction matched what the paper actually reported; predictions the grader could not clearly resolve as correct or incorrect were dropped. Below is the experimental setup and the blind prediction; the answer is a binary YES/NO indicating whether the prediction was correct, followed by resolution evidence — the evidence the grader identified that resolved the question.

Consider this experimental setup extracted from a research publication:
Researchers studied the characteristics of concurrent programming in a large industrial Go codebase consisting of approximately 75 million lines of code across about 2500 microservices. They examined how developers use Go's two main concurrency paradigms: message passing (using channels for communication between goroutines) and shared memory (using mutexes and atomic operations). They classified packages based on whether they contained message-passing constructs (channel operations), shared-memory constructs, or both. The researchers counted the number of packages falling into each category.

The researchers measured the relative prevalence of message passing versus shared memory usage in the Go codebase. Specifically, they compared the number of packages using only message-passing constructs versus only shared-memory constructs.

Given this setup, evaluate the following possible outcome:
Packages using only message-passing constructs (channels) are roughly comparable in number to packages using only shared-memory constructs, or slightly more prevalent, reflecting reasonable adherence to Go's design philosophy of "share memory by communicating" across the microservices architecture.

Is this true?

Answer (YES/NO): NO